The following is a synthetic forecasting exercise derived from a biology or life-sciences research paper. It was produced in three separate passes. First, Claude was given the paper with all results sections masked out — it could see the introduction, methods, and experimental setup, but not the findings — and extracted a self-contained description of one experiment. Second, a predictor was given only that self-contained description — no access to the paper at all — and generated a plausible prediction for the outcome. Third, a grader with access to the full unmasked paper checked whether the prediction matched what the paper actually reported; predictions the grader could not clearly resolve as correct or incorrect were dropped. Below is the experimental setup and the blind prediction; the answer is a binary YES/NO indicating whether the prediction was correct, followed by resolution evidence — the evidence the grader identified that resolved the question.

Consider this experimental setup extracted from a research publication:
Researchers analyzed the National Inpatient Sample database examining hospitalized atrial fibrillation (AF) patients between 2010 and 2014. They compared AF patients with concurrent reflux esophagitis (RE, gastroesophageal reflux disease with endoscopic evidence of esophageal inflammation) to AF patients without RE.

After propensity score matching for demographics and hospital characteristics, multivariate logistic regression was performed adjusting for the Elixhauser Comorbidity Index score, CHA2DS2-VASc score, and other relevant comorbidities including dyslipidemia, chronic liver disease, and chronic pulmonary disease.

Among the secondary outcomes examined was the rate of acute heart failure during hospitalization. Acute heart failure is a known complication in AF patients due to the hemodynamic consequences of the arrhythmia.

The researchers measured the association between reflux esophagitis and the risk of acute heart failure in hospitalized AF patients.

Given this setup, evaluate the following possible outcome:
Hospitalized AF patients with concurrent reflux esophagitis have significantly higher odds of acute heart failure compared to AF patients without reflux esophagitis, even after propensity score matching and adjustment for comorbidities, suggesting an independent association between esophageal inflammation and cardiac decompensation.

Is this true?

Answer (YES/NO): NO